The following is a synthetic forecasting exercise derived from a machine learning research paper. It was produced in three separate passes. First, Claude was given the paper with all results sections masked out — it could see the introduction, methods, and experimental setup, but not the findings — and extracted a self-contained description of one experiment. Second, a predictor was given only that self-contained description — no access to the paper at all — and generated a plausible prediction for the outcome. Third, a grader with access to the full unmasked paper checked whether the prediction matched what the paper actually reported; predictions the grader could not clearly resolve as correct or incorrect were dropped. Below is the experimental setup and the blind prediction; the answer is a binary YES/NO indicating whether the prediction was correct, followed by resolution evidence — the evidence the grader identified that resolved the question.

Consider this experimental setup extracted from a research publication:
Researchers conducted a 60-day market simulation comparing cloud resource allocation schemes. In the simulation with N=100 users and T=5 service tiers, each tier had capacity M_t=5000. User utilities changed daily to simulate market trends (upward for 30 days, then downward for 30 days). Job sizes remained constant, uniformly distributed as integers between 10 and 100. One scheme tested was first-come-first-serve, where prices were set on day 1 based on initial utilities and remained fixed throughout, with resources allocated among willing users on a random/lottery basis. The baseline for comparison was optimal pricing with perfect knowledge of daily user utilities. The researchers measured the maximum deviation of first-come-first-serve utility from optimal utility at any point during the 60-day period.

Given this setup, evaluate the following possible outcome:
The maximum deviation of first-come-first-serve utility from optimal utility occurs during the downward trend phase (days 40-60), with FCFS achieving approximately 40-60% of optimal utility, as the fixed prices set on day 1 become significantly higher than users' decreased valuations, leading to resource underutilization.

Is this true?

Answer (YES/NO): NO